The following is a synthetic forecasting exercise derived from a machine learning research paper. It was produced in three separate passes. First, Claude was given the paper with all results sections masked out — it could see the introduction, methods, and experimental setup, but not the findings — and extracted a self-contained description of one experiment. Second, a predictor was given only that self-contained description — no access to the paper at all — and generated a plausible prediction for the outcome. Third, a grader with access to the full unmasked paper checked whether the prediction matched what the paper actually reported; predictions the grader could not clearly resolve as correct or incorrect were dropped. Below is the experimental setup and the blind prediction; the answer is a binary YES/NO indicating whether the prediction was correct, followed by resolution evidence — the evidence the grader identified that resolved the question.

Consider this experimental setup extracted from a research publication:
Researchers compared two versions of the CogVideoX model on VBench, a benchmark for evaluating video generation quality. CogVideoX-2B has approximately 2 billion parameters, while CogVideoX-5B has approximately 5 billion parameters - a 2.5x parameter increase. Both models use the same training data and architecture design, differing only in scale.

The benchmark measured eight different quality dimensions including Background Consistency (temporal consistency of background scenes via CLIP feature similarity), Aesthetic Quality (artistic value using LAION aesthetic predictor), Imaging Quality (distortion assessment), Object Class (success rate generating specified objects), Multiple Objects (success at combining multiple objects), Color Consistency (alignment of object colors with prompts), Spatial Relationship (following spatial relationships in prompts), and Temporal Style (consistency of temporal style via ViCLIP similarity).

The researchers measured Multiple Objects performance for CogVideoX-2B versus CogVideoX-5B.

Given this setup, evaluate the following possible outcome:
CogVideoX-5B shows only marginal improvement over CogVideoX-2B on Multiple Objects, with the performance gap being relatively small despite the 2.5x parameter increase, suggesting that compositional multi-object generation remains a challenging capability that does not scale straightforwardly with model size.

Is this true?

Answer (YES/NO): NO